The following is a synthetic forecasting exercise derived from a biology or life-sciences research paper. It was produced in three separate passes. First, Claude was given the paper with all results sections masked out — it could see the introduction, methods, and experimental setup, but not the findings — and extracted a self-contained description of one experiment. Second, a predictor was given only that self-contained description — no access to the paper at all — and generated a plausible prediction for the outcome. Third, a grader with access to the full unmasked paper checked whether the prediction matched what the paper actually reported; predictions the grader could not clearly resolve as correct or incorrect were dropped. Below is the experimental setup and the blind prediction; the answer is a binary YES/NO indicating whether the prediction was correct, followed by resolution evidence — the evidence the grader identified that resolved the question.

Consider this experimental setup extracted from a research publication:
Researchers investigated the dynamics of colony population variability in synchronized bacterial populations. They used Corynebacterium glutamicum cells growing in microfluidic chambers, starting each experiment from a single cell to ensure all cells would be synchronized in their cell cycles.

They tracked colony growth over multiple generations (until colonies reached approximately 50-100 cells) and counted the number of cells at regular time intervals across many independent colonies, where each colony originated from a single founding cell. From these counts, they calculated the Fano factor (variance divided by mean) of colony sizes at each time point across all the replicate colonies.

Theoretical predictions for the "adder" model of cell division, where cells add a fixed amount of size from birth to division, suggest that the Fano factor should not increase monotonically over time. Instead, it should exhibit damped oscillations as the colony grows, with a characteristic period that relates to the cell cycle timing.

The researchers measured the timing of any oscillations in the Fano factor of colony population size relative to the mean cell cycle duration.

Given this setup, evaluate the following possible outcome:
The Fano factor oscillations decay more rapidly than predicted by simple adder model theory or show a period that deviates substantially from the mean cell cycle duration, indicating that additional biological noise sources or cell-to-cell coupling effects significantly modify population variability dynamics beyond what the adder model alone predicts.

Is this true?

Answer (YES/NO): NO